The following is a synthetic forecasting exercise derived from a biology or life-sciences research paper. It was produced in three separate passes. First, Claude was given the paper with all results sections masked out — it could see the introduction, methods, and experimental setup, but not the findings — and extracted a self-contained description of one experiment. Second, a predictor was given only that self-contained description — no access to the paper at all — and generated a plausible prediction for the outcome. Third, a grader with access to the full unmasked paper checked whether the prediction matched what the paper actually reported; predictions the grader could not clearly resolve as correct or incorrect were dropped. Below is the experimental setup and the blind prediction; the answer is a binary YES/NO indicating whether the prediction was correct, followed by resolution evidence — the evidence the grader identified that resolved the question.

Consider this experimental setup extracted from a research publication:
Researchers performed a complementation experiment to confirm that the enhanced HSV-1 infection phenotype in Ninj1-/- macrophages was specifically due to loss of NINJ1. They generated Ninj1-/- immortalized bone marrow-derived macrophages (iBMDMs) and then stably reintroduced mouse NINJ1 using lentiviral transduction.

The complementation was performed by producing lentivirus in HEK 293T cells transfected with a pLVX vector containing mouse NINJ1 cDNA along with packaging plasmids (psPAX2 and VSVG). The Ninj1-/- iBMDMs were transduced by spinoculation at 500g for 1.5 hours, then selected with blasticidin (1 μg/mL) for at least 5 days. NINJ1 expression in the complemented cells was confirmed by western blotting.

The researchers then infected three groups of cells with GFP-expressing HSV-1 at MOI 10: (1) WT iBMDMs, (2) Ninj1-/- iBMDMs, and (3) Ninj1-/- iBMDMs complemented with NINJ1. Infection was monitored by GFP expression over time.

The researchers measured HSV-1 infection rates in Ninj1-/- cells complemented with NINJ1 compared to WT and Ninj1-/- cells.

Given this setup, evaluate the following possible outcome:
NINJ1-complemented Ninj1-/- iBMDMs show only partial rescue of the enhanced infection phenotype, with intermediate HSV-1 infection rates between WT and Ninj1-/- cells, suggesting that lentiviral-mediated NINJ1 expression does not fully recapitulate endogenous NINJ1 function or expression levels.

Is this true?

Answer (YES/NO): NO